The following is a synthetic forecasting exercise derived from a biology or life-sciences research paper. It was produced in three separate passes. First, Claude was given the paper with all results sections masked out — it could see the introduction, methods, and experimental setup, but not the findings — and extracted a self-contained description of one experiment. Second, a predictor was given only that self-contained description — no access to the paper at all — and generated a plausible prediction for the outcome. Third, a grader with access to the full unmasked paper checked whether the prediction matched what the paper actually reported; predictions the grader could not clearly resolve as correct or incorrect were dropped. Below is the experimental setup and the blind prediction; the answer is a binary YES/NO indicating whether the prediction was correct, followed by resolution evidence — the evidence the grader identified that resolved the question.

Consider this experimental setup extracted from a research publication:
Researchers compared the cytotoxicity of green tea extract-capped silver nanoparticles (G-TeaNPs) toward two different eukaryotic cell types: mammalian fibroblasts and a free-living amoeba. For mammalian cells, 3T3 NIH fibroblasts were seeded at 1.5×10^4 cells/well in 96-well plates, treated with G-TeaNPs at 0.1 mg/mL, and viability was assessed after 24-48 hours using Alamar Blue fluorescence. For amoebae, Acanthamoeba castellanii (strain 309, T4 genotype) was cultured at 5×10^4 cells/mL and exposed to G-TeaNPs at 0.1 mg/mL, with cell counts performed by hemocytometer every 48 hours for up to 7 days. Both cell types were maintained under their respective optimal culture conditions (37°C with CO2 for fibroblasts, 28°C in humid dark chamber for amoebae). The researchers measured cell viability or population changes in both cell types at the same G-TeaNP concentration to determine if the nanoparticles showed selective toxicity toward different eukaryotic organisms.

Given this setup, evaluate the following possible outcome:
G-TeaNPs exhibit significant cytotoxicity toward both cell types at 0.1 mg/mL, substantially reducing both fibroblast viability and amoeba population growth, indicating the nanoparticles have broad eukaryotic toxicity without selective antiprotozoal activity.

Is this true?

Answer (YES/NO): NO